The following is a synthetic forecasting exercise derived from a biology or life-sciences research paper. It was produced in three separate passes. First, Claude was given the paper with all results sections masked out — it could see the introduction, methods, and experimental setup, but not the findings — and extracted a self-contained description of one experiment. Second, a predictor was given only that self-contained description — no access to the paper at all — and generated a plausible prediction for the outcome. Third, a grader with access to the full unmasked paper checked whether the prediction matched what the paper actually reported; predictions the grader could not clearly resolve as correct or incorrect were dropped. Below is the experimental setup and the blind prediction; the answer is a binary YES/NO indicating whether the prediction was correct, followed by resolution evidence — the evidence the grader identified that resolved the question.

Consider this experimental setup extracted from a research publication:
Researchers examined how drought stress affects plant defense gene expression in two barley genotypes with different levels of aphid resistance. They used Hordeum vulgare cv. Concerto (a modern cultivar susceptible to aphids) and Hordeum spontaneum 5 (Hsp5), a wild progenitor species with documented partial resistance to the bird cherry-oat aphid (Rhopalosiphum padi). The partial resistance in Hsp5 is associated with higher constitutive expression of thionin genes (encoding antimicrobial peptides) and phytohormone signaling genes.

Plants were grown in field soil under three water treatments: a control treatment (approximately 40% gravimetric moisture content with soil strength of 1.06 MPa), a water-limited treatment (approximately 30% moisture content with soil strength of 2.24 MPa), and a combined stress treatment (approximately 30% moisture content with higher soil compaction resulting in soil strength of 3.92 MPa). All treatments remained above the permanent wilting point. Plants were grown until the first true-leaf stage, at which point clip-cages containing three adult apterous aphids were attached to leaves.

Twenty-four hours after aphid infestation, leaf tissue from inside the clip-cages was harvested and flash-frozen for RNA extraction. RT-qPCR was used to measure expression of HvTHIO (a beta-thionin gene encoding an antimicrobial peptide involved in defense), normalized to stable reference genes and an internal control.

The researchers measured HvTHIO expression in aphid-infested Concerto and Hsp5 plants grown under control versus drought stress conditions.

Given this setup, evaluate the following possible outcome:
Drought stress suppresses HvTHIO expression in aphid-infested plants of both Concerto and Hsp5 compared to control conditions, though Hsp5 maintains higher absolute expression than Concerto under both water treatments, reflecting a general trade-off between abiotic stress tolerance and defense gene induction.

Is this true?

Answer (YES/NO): NO